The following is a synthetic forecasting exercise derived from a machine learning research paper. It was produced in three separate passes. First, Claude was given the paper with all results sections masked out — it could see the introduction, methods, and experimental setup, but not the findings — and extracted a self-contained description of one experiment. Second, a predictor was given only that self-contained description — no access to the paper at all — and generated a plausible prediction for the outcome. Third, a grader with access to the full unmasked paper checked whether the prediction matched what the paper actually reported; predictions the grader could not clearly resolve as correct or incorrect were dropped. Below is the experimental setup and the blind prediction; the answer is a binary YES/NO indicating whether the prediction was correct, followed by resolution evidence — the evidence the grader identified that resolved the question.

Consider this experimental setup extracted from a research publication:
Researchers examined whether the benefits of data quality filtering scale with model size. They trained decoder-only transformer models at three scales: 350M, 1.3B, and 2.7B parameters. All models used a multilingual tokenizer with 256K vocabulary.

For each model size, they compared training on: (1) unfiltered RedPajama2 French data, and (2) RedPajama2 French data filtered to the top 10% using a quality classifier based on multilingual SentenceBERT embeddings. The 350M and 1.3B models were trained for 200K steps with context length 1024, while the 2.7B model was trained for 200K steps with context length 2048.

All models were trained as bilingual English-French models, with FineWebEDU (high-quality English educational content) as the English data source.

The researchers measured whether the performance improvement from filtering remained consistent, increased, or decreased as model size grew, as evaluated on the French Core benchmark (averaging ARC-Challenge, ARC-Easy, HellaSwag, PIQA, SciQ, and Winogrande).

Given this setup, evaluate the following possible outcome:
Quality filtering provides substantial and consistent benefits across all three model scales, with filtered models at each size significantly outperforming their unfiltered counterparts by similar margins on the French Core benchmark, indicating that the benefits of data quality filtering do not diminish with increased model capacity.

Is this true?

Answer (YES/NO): YES